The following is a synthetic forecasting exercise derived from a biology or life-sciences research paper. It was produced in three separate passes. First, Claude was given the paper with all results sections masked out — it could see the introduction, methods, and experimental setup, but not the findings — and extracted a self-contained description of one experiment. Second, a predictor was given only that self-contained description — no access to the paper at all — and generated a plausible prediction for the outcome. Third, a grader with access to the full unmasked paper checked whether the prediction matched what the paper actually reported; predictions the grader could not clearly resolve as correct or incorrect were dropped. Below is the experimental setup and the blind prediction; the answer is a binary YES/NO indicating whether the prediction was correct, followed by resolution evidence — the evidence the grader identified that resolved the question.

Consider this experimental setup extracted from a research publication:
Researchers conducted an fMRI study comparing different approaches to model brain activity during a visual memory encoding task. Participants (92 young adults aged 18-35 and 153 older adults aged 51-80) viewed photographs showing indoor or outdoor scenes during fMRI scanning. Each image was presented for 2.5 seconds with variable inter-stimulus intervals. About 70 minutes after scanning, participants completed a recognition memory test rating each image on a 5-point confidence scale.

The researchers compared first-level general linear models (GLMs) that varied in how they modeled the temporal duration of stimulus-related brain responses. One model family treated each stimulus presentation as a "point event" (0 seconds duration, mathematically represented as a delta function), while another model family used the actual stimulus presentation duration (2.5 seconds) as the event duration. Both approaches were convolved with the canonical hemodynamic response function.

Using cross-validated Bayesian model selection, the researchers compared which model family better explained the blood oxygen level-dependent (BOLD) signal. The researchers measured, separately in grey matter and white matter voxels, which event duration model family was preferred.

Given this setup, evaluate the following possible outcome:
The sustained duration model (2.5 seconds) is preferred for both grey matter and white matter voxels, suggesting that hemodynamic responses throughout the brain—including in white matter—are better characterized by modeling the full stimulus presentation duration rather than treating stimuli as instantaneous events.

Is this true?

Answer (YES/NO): NO